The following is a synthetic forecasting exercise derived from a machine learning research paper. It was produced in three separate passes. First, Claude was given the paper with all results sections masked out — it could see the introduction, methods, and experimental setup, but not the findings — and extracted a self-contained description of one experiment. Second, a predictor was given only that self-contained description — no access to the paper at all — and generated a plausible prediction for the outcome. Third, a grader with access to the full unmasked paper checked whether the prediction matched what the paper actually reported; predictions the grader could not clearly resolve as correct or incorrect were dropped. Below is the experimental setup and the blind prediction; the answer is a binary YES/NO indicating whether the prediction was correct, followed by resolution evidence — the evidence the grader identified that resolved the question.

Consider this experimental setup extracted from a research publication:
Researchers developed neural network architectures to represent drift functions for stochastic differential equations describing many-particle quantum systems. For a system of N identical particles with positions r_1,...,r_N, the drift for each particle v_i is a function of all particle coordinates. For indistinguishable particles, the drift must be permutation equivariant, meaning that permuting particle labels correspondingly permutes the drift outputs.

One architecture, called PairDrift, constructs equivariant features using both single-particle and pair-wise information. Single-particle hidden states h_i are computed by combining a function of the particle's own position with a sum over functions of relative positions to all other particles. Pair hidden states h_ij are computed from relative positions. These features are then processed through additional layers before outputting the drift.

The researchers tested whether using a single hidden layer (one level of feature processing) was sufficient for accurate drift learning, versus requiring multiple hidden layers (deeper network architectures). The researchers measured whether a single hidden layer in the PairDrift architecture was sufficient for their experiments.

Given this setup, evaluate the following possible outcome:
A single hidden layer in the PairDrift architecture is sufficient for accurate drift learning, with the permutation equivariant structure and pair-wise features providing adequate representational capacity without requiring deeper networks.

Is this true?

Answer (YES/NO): YES